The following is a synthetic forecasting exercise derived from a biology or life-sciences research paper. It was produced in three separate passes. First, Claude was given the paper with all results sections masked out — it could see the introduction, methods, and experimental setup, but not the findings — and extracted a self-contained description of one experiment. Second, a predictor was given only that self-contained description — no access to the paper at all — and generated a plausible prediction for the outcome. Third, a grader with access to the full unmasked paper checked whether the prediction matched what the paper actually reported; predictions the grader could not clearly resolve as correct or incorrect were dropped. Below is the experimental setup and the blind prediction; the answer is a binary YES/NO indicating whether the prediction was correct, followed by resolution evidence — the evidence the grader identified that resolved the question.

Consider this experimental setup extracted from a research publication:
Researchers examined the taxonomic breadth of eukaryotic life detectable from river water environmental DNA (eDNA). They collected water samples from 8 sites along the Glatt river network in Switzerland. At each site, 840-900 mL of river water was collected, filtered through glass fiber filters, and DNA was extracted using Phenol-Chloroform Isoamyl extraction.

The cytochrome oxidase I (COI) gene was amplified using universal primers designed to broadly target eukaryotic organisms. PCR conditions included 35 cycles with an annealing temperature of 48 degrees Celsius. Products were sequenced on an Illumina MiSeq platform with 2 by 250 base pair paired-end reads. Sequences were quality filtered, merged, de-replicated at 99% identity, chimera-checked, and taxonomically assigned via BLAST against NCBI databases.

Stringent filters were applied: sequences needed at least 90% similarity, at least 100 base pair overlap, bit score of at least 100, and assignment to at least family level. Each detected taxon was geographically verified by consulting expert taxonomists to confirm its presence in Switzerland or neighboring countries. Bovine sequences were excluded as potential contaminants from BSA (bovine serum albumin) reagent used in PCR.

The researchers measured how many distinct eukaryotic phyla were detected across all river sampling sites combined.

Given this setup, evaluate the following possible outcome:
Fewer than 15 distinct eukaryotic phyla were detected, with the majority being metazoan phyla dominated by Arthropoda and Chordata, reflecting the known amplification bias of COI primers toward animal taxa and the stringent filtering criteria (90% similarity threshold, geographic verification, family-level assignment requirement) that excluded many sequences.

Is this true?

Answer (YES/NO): NO